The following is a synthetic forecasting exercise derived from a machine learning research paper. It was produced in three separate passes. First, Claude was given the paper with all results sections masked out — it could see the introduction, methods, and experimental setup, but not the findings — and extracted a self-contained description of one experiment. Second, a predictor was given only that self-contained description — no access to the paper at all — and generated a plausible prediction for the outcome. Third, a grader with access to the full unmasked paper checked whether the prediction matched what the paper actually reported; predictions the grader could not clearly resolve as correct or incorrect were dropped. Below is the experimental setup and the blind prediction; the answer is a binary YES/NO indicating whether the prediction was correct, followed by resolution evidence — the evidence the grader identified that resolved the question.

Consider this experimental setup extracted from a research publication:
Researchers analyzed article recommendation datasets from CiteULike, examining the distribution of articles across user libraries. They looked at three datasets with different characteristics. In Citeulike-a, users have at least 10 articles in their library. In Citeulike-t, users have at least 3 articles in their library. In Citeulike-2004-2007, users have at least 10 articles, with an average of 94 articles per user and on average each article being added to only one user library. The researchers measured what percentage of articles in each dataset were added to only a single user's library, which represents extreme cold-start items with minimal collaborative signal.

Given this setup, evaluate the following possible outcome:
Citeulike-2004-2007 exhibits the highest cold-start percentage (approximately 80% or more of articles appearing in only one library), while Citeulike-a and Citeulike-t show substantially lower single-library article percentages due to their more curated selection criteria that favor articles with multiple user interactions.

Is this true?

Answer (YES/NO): NO